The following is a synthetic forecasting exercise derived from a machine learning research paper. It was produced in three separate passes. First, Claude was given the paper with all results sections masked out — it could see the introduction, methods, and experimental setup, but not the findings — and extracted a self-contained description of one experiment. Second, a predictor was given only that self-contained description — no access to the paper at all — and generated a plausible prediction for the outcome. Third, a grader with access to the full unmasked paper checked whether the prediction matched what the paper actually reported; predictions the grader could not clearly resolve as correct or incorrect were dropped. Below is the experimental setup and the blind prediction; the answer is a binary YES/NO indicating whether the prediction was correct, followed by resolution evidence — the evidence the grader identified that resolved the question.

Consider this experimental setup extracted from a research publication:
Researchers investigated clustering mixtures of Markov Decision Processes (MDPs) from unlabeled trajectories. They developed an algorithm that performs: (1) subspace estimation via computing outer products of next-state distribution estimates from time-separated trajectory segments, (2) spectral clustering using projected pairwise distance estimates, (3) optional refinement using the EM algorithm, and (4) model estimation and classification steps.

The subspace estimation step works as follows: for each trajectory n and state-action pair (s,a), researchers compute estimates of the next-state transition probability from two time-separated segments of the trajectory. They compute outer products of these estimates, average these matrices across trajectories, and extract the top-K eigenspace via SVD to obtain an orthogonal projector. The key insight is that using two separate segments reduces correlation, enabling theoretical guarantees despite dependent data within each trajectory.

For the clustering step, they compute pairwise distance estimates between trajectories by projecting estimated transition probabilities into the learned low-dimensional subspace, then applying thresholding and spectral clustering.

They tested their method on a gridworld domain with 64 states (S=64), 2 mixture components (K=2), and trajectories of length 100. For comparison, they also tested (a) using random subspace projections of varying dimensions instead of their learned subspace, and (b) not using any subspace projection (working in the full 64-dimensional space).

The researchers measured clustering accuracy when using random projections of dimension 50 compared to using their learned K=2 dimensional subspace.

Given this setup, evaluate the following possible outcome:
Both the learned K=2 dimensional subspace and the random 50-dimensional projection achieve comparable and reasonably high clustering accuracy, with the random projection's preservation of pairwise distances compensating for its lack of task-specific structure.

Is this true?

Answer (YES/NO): NO